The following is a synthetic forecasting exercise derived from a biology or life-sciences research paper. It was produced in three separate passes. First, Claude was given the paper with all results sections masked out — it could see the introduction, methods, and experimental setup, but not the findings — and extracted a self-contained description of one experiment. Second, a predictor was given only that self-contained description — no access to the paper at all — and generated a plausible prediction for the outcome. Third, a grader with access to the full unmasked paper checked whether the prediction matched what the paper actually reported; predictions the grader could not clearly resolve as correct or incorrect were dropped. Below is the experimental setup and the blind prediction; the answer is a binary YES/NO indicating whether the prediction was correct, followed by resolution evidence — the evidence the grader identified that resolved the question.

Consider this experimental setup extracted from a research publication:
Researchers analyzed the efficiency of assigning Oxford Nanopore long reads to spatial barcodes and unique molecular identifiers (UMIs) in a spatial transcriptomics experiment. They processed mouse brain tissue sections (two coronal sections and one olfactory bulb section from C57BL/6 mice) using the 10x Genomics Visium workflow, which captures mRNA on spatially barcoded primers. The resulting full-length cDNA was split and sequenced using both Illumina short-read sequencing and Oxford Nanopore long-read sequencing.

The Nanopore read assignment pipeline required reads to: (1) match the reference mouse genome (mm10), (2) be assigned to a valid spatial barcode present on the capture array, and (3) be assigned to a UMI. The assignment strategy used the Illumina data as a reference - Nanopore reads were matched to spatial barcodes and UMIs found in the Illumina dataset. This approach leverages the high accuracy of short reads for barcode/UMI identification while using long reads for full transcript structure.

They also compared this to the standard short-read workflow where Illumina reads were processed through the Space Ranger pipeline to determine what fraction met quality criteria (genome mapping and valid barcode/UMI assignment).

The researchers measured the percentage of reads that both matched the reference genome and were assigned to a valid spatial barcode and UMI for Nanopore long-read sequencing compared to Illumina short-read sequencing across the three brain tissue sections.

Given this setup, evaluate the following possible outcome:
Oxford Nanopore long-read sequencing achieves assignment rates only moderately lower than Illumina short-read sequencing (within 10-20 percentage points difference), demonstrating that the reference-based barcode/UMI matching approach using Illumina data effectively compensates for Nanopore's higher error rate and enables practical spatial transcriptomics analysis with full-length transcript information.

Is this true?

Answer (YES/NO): NO